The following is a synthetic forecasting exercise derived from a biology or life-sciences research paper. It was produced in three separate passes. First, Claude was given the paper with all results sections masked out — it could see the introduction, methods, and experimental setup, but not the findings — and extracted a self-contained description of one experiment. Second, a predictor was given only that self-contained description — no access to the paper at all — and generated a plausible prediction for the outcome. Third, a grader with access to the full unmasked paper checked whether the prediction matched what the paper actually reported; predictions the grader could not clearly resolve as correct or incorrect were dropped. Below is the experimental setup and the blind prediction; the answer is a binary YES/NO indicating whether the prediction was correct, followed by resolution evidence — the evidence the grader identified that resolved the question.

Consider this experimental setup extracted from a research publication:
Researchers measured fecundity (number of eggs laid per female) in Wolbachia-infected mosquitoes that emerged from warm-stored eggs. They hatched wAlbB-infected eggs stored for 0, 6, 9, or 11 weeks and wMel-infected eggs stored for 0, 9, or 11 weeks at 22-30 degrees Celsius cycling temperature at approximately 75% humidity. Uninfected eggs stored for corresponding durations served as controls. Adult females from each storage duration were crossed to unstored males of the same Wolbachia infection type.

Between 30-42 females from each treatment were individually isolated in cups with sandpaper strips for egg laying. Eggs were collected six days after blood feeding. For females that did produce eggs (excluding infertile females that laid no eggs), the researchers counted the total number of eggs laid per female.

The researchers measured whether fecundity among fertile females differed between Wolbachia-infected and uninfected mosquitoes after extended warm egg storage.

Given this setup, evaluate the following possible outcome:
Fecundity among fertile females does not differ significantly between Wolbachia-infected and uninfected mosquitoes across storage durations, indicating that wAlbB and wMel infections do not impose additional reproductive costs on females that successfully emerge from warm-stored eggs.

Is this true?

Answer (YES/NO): NO